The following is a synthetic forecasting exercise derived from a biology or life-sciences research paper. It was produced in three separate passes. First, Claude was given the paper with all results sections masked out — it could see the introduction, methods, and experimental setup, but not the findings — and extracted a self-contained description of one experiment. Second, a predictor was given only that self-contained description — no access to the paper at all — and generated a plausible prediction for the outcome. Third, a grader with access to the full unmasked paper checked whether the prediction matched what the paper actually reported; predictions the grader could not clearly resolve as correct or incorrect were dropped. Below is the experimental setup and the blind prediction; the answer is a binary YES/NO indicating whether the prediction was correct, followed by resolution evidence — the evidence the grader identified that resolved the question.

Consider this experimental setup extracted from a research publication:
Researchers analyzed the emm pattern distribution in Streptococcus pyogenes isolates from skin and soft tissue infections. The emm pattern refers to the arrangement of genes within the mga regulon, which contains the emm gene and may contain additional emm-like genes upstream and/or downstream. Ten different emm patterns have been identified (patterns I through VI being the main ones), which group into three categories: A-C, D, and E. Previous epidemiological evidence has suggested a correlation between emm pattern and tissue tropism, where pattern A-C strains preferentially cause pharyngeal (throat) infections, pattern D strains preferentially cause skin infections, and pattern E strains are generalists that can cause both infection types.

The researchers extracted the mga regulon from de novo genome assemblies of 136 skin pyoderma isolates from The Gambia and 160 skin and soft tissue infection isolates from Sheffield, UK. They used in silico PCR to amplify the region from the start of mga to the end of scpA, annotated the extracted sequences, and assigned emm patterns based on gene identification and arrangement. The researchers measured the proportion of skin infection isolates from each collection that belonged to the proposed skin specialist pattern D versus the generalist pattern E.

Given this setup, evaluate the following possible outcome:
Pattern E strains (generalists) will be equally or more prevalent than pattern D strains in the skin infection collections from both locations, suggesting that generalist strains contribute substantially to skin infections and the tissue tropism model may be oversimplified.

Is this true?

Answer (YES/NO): NO